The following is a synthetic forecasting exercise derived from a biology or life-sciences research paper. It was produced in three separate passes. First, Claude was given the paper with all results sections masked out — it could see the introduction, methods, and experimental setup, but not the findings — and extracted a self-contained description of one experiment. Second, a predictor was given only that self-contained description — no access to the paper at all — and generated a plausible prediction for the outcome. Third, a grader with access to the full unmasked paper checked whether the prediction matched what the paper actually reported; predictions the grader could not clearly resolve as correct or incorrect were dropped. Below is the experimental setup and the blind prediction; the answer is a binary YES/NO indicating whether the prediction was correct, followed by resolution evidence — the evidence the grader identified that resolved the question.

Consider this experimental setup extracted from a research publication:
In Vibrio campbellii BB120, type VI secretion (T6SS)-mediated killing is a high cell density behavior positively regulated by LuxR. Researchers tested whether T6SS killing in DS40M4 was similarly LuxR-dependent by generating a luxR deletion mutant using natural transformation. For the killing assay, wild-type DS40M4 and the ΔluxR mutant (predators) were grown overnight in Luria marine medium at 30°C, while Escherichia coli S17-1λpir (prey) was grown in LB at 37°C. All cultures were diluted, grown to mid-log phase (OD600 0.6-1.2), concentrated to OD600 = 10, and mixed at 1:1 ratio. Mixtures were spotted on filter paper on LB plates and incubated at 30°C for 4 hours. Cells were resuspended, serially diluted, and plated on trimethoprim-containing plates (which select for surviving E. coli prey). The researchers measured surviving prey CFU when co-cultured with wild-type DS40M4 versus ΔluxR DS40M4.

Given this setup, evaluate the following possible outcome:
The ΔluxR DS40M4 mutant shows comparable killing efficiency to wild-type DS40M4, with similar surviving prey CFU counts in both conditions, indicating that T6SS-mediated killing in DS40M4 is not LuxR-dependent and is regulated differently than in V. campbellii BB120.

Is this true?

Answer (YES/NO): YES